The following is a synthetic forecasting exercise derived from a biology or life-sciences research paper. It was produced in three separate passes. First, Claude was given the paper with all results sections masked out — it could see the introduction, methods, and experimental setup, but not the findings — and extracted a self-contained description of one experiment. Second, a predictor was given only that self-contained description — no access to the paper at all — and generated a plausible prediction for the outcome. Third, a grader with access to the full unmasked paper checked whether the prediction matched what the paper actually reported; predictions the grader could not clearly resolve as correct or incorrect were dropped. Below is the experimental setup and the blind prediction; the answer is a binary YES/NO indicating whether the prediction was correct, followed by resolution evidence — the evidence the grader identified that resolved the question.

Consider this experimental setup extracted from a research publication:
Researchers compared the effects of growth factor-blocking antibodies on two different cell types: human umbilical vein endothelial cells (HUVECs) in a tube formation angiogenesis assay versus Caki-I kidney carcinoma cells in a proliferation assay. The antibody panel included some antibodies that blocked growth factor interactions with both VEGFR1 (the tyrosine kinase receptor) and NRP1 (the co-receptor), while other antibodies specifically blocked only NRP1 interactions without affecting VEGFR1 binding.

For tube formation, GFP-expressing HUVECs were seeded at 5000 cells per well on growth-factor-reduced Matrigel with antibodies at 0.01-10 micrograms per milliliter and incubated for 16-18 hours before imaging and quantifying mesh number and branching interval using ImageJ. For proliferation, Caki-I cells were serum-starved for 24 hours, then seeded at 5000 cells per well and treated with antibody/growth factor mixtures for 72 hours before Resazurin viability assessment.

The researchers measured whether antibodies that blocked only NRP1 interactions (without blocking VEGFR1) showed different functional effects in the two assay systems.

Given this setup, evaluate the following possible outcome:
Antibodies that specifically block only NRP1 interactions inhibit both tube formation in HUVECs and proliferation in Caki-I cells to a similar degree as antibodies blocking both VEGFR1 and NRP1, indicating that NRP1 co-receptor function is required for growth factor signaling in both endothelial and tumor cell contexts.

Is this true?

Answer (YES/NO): NO